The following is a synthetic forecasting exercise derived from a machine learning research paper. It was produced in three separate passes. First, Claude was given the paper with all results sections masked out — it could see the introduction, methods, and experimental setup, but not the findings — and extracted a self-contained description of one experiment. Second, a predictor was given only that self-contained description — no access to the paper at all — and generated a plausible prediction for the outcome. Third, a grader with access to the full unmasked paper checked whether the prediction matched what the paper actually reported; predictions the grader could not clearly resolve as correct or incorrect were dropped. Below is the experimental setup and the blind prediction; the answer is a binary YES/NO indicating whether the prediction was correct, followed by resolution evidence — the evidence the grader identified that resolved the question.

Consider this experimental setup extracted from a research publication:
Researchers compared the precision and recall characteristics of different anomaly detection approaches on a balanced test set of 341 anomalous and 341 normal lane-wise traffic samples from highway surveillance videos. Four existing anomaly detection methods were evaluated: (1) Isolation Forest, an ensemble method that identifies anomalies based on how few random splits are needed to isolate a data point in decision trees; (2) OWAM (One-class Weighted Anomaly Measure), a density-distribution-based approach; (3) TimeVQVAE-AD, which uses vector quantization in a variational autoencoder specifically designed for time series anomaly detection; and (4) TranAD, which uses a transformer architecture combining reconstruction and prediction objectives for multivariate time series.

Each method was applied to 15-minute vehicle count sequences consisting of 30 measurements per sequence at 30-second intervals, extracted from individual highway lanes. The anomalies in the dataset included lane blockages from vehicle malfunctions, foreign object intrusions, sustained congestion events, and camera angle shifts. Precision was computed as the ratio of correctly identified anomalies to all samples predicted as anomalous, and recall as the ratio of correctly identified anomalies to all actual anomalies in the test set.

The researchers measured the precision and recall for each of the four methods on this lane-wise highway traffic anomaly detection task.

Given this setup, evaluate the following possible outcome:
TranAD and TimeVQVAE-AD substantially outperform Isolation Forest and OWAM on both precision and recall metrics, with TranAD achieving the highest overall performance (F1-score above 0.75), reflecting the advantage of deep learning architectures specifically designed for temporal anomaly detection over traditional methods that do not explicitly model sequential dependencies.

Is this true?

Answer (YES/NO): NO